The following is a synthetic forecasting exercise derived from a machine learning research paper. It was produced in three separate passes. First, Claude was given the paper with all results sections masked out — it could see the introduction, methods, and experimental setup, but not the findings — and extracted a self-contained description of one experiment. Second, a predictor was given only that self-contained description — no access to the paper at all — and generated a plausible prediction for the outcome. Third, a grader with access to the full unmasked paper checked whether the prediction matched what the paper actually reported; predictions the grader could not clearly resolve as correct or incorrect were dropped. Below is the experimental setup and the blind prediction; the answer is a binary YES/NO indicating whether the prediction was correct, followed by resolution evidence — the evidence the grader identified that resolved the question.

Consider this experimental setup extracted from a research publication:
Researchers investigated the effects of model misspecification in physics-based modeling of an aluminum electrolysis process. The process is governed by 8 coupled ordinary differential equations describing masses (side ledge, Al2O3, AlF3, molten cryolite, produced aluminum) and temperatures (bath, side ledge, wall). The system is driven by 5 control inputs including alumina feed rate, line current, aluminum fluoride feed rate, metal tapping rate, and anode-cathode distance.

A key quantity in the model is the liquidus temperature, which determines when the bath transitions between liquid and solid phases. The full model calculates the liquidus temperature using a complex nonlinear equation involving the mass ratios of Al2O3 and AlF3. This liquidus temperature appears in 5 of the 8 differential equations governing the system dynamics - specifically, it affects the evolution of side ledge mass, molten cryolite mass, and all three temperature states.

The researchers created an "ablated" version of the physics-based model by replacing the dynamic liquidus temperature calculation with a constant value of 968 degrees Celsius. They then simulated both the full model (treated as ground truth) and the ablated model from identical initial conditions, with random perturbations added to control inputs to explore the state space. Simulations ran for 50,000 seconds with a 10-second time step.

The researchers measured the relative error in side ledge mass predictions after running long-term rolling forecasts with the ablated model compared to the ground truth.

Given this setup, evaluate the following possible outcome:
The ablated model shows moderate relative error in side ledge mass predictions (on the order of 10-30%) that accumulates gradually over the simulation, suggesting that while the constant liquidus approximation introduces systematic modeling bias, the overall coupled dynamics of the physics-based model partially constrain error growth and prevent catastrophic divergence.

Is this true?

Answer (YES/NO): YES